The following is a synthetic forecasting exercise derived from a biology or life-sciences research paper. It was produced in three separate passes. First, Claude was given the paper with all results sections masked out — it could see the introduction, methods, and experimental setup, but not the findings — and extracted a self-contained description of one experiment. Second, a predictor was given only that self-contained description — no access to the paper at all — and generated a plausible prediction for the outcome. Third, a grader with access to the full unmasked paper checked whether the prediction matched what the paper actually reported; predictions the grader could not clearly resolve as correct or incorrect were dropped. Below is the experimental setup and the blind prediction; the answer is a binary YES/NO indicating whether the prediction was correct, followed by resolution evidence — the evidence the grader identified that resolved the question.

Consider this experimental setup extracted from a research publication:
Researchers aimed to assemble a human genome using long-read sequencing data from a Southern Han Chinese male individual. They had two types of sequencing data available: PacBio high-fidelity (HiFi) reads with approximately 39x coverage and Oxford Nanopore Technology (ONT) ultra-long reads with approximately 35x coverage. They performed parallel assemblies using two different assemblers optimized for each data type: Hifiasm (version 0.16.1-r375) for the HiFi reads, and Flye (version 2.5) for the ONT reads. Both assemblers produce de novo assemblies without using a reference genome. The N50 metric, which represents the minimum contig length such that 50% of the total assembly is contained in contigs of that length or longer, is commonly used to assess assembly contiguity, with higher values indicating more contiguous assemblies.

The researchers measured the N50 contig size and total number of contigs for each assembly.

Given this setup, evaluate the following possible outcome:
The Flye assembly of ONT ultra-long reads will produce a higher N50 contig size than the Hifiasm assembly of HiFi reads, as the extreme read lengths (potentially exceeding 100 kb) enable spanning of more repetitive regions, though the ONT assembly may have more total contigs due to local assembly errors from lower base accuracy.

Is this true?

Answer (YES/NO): NO